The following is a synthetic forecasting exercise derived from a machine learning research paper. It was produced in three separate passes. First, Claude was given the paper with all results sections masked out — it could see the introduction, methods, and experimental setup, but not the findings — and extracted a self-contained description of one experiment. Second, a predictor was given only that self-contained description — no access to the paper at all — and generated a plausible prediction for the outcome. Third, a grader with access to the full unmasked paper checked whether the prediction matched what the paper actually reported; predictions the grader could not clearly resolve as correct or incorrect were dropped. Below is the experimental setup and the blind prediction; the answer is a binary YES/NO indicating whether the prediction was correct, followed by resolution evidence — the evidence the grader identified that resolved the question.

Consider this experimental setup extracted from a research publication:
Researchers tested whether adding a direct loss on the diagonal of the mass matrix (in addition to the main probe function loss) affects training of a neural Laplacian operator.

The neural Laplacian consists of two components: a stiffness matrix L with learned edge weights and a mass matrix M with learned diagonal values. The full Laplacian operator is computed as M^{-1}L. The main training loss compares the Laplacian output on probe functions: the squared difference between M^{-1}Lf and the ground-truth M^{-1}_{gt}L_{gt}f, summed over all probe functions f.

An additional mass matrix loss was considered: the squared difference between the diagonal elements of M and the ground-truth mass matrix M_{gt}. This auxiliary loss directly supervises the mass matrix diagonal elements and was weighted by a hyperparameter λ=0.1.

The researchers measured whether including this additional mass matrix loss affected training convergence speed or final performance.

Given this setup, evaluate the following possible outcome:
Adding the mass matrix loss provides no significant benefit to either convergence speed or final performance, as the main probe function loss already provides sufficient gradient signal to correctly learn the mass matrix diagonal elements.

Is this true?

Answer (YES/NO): NO